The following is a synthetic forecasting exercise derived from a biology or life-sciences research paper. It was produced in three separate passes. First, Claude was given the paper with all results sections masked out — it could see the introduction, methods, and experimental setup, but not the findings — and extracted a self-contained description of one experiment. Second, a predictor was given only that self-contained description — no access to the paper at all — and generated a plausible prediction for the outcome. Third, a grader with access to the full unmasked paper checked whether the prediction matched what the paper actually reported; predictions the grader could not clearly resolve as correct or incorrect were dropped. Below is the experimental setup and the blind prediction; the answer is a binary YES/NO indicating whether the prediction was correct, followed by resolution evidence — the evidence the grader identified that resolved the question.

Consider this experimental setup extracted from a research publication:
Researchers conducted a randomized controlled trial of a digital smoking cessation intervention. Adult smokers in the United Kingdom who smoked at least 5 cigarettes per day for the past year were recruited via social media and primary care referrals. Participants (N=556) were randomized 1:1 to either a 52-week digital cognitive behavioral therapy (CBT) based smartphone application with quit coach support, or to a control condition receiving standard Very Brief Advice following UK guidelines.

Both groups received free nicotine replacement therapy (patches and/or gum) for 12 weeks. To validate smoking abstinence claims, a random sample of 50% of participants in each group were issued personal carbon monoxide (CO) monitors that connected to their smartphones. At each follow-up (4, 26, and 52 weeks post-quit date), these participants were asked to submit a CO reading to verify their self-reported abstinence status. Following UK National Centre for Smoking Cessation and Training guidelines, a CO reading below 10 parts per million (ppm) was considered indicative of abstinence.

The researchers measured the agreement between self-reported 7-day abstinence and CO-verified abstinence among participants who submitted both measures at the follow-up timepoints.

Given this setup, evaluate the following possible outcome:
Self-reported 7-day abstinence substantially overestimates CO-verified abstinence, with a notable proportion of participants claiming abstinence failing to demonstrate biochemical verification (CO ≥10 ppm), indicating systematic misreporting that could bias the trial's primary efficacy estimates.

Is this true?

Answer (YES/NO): NO